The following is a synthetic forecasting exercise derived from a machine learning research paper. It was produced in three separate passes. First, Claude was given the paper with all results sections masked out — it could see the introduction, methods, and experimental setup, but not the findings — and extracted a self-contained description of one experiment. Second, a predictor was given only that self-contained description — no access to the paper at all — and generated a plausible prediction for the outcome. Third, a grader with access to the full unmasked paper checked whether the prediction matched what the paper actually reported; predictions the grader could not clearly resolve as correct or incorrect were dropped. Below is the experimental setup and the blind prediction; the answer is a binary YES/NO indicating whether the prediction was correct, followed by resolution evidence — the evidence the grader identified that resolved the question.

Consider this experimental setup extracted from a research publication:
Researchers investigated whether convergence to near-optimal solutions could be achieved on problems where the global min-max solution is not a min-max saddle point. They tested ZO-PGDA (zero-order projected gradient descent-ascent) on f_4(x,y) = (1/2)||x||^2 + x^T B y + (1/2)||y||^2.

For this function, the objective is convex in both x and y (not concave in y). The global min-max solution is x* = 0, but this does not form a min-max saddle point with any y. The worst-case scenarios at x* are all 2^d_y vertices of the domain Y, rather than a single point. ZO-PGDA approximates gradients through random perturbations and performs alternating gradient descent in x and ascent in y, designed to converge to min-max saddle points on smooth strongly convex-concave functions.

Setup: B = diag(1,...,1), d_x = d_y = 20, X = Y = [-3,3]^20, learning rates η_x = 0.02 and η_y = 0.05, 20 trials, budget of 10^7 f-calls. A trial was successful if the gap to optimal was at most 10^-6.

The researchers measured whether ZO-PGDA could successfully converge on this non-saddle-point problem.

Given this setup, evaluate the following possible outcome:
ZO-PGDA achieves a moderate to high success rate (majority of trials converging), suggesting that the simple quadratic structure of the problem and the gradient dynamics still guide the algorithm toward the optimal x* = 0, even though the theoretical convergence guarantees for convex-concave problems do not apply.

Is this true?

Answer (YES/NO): NO